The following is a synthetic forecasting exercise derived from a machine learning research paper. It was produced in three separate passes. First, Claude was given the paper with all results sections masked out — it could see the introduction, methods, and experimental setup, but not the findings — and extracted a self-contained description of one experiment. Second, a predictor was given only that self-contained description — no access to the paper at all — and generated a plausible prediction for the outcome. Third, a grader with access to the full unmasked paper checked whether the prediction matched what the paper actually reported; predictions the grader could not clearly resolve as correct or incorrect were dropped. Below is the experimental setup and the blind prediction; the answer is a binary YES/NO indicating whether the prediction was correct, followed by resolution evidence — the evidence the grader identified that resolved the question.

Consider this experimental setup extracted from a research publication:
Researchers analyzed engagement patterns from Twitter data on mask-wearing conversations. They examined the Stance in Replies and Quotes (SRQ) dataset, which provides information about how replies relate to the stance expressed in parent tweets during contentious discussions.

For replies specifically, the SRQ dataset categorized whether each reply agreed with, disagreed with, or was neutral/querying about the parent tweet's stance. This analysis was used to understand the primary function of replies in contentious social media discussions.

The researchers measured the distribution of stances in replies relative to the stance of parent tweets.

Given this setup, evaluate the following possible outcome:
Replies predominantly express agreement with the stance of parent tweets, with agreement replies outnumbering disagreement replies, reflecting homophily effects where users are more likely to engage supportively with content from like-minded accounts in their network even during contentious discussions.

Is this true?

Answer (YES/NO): NO